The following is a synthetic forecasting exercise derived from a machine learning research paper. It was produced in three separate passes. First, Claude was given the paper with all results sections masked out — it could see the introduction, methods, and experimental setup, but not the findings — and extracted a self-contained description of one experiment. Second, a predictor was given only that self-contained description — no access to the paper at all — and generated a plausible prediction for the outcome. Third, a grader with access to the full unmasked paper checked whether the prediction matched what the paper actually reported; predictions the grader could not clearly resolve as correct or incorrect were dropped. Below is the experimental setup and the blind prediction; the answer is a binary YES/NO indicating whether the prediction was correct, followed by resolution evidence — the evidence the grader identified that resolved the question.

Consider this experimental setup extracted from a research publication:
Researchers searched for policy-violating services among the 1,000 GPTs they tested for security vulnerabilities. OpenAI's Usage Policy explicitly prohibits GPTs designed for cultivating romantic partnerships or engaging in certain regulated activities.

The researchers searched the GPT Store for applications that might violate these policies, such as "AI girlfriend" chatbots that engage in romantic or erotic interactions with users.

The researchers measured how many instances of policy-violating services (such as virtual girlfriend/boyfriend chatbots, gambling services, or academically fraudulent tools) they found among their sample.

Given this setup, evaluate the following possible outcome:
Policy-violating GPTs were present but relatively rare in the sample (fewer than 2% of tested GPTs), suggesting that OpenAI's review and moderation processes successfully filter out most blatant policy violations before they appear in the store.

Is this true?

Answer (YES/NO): NO